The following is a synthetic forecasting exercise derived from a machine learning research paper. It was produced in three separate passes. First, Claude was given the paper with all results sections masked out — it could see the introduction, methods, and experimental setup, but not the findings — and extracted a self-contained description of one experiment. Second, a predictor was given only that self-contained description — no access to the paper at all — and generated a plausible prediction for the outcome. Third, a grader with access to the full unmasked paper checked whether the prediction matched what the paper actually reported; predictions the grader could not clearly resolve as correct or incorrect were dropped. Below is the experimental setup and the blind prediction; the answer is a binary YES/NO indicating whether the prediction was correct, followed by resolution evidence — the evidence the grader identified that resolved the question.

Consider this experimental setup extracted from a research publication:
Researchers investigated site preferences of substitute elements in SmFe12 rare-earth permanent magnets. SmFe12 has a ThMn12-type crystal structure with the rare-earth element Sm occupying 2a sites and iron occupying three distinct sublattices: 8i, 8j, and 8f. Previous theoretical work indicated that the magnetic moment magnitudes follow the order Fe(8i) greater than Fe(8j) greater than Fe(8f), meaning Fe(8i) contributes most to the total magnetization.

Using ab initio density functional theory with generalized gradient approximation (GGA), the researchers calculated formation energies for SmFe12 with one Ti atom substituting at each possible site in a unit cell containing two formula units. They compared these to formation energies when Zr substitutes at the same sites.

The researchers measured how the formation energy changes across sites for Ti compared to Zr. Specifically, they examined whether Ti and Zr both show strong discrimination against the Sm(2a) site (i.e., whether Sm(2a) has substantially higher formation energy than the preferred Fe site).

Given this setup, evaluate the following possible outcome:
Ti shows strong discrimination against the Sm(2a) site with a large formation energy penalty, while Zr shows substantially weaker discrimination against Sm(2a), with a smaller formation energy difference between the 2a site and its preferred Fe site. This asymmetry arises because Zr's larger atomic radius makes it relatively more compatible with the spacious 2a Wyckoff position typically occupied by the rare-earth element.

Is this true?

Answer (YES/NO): YES